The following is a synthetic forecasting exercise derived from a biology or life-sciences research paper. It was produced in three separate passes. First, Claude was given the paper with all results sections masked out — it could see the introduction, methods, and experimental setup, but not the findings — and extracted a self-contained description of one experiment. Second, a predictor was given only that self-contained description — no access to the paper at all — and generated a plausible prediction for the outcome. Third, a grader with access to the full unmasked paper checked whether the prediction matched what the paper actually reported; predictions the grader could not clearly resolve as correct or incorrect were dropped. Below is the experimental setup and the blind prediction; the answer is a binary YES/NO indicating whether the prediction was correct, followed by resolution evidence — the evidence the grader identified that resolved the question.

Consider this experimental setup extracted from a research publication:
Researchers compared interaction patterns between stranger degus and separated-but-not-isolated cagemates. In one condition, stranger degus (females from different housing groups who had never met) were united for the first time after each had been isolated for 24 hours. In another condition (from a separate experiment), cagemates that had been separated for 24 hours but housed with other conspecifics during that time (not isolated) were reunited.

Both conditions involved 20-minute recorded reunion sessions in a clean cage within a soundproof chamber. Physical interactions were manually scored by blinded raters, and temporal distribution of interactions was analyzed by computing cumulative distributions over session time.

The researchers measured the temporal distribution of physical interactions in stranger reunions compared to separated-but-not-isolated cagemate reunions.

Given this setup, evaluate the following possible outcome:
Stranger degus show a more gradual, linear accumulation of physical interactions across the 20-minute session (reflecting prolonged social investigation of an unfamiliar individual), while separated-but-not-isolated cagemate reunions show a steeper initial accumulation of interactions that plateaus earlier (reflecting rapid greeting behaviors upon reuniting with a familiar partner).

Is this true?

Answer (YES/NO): NO